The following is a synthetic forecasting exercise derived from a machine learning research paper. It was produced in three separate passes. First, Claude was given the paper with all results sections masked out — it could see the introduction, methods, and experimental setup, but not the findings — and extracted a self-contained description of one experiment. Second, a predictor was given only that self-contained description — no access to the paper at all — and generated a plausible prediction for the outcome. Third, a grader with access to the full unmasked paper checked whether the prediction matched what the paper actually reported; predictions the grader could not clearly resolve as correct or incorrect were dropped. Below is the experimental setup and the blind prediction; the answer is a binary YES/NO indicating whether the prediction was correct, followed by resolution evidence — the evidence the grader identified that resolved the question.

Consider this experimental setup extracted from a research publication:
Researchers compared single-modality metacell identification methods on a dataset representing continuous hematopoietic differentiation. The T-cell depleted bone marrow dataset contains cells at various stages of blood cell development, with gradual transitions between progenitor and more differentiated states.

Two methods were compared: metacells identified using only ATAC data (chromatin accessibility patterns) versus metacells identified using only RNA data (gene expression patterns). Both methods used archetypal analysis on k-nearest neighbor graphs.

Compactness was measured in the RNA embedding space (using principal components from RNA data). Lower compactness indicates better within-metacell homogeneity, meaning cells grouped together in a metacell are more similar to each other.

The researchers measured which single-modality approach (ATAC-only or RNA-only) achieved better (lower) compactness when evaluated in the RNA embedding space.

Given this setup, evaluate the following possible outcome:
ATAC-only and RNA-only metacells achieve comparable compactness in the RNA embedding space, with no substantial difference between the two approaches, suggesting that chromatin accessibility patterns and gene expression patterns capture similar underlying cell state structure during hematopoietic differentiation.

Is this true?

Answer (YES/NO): NO